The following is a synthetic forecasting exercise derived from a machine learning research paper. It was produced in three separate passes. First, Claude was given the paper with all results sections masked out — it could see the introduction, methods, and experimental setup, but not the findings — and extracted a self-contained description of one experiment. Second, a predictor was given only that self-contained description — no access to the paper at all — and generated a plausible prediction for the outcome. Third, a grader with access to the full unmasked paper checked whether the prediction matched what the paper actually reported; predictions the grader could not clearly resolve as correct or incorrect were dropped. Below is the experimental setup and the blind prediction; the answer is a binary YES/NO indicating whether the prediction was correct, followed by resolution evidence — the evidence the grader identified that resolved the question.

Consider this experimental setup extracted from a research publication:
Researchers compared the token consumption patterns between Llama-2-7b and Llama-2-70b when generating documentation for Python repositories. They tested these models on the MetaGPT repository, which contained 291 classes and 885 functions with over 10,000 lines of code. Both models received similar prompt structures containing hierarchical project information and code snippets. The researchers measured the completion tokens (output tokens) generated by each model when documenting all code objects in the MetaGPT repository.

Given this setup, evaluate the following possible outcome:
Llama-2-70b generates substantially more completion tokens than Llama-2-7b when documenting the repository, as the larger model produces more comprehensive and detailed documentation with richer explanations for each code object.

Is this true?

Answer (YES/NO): NO